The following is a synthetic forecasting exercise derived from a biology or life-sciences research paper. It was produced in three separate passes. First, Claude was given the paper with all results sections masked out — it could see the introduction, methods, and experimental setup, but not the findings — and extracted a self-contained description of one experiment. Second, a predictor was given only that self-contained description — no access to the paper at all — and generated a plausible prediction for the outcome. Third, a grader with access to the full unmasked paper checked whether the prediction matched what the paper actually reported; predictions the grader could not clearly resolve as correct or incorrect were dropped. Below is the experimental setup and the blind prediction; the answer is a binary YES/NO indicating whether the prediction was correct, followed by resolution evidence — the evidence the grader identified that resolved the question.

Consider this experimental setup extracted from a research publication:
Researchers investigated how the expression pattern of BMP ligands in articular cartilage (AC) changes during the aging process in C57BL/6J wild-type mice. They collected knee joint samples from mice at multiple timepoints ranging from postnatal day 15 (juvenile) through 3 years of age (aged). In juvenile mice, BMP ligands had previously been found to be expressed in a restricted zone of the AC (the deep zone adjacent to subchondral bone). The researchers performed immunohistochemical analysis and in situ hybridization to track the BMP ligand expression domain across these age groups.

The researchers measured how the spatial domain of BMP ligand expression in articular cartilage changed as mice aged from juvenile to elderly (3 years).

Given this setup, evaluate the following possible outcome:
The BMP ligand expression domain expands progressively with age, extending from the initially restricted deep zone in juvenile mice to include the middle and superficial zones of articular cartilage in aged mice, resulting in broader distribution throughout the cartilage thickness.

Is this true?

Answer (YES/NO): YES